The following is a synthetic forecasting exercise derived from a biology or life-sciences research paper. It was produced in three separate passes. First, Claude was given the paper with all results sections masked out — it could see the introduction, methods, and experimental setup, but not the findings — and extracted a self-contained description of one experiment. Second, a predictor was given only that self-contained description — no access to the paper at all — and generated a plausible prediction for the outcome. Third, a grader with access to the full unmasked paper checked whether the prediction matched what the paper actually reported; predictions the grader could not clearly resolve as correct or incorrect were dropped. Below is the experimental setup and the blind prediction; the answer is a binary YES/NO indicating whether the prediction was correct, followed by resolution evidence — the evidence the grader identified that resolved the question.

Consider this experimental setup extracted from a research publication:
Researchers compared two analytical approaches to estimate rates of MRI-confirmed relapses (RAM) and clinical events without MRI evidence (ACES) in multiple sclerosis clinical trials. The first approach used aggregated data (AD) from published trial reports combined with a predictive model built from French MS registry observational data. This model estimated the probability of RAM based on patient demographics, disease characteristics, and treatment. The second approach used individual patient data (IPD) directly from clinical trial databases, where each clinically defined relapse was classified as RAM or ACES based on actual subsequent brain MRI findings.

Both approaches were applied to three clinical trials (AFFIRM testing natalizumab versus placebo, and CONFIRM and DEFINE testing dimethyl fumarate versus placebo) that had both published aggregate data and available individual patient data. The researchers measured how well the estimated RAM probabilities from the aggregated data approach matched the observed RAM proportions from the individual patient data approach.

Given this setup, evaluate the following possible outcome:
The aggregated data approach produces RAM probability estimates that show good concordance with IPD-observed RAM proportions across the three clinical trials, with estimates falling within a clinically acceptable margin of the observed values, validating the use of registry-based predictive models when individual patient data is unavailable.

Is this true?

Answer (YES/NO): NO